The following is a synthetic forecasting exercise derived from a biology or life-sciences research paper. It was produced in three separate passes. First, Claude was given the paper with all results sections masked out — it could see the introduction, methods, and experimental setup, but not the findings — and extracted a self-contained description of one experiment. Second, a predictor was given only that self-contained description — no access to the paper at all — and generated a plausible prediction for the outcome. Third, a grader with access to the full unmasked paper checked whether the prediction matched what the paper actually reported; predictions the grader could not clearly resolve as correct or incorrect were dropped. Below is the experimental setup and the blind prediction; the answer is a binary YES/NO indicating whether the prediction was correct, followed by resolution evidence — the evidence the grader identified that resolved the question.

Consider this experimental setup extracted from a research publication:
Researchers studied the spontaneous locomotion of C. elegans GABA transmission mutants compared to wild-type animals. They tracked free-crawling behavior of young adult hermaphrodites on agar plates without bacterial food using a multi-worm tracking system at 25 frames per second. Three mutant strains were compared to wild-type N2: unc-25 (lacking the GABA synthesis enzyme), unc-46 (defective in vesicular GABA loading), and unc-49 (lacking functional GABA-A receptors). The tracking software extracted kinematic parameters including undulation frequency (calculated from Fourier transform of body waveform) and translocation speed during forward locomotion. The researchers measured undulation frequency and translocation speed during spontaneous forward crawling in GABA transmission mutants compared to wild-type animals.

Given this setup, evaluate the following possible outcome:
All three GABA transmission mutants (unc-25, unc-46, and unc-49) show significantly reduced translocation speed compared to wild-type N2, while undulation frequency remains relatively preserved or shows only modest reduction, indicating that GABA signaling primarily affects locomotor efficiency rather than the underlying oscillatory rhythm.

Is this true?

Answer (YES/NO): NO